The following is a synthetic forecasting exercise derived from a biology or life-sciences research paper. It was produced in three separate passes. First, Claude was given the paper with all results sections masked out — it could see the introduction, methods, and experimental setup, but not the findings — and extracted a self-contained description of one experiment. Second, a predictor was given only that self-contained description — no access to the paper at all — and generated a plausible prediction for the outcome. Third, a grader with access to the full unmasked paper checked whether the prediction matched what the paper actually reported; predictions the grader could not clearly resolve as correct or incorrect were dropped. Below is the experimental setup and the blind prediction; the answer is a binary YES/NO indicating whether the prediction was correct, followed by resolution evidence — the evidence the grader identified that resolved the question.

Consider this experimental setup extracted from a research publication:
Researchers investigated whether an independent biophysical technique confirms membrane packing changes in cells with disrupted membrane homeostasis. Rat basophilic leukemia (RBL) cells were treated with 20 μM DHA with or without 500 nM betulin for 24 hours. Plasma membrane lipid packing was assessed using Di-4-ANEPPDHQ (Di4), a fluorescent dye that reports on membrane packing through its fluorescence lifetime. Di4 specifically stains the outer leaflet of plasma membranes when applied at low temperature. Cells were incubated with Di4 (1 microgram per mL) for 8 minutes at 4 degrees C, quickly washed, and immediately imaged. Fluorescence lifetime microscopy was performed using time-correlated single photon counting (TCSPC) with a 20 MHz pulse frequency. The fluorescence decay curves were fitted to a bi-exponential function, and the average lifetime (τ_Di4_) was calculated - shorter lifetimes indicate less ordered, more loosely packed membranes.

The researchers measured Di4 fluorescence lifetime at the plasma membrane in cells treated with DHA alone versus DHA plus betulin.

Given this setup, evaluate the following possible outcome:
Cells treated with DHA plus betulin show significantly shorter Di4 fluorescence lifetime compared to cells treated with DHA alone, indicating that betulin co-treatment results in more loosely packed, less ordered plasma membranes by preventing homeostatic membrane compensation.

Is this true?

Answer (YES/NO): YES